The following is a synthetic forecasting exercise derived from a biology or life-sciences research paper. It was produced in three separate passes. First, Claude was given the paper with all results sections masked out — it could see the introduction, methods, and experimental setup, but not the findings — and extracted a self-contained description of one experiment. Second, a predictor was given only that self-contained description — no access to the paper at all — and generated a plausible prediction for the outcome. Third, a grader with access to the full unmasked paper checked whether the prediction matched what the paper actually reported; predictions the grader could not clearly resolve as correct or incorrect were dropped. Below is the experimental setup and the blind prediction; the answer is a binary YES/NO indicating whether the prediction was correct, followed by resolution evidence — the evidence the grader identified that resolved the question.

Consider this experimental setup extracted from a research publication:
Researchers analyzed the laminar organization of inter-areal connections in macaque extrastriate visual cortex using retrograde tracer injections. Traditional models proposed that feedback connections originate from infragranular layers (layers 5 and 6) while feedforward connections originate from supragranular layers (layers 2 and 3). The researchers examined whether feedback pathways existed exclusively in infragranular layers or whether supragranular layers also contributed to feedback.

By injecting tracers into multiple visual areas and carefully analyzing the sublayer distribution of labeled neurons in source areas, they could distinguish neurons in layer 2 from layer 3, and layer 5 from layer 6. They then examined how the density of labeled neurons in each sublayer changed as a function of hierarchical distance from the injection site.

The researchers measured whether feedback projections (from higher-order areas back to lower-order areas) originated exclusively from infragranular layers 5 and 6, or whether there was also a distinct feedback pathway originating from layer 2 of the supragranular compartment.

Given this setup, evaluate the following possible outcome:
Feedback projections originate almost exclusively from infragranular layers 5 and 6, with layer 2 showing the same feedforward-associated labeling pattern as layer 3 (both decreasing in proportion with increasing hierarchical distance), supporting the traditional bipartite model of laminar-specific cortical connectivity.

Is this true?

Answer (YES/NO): NO